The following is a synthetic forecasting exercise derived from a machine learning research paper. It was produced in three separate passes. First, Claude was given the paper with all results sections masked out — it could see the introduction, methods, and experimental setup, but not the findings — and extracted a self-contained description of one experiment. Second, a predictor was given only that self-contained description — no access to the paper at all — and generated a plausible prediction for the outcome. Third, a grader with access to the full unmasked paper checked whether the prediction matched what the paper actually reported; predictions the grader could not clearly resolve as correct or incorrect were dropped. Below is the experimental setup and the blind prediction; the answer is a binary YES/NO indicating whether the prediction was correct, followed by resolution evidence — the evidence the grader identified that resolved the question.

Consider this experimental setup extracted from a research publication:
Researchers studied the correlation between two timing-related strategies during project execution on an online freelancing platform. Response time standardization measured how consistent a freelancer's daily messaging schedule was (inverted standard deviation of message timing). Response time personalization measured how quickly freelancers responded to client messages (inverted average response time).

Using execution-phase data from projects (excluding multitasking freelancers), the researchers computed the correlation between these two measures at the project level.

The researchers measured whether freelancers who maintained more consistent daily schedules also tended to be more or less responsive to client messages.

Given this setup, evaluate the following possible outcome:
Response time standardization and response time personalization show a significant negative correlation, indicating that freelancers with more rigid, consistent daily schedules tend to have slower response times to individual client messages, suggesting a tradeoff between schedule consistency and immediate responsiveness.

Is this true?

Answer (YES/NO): NO